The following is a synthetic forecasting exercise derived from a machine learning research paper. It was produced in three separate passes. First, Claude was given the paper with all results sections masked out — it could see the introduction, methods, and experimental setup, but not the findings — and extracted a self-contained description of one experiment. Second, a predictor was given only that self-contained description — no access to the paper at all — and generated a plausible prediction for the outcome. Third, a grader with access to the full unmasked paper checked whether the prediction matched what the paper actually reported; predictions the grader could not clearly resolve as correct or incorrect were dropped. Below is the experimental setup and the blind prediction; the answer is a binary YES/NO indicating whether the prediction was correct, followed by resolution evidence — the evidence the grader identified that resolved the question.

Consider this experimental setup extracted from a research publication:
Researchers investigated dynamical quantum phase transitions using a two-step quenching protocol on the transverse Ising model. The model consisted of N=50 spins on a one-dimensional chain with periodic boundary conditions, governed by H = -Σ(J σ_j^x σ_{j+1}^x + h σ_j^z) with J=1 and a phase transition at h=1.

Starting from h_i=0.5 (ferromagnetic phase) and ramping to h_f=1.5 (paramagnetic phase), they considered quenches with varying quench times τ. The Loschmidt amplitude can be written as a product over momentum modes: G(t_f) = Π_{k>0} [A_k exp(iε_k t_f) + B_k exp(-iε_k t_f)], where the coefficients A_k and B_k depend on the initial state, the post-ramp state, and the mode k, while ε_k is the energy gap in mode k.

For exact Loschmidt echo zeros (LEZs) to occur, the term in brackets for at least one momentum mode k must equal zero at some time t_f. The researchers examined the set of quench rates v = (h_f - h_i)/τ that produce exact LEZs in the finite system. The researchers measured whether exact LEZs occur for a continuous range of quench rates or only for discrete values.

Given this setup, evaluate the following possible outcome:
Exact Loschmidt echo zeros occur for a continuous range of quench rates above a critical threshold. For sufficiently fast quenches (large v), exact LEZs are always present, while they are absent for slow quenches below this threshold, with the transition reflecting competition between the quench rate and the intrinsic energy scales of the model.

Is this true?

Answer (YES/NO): NO